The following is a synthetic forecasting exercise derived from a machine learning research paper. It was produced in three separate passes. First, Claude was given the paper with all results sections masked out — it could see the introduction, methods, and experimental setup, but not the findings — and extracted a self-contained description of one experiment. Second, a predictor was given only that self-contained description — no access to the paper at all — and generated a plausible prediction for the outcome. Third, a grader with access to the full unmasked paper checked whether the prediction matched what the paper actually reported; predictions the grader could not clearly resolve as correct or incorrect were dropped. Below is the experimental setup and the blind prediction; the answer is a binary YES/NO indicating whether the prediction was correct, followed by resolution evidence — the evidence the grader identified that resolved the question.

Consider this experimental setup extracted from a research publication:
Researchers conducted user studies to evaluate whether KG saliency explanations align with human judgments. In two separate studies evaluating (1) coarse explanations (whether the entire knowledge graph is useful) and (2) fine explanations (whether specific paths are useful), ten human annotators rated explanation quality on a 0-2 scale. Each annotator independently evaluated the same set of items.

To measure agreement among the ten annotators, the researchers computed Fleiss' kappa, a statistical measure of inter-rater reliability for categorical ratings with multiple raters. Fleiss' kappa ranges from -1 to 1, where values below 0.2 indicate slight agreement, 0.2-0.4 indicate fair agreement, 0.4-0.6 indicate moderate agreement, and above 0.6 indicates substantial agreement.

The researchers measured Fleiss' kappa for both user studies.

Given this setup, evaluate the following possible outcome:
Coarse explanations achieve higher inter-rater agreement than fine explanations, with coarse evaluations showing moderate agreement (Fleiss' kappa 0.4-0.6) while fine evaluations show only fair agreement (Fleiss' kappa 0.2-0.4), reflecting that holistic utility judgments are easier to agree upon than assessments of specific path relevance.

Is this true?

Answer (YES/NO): NO